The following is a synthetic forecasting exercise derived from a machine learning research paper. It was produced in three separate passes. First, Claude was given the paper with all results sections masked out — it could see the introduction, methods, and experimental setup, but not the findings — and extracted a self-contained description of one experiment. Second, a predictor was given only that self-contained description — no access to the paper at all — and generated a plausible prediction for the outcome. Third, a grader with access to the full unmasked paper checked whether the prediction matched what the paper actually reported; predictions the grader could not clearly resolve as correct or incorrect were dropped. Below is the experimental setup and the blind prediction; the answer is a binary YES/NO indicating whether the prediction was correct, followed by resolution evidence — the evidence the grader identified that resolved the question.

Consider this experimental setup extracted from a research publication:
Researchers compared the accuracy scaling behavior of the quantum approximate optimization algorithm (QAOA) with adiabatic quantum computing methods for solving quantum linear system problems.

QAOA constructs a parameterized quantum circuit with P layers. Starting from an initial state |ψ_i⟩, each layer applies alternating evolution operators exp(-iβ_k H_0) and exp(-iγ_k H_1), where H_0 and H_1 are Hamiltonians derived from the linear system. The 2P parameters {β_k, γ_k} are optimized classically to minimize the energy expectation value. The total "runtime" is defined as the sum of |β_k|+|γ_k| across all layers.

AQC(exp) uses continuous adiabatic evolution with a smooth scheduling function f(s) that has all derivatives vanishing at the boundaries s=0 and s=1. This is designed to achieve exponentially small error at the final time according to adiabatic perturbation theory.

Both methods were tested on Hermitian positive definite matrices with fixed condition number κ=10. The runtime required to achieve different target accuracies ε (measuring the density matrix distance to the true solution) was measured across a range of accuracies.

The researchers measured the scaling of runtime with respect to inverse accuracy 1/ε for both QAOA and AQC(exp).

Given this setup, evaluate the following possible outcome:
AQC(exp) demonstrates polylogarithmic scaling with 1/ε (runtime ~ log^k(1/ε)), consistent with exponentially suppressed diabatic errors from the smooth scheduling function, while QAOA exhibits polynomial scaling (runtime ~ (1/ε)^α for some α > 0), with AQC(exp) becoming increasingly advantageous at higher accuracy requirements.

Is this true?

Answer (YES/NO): NO